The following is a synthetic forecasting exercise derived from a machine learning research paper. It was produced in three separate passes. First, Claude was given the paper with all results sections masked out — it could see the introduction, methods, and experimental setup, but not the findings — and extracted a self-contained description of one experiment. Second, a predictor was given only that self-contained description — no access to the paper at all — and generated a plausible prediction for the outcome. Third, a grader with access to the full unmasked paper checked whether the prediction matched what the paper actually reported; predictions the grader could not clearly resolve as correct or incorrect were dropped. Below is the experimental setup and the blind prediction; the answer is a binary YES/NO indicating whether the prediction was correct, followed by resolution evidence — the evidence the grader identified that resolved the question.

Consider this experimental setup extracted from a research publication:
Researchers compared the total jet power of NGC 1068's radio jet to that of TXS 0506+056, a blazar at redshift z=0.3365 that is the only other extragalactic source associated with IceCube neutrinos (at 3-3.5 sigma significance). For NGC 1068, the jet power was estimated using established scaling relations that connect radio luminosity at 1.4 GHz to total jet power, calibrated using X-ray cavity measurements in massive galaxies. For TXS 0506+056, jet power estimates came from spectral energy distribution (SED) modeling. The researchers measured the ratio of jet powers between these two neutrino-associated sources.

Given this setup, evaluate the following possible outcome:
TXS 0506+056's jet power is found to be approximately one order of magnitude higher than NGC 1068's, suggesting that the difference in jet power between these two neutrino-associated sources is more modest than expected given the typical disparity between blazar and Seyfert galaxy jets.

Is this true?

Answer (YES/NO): NO